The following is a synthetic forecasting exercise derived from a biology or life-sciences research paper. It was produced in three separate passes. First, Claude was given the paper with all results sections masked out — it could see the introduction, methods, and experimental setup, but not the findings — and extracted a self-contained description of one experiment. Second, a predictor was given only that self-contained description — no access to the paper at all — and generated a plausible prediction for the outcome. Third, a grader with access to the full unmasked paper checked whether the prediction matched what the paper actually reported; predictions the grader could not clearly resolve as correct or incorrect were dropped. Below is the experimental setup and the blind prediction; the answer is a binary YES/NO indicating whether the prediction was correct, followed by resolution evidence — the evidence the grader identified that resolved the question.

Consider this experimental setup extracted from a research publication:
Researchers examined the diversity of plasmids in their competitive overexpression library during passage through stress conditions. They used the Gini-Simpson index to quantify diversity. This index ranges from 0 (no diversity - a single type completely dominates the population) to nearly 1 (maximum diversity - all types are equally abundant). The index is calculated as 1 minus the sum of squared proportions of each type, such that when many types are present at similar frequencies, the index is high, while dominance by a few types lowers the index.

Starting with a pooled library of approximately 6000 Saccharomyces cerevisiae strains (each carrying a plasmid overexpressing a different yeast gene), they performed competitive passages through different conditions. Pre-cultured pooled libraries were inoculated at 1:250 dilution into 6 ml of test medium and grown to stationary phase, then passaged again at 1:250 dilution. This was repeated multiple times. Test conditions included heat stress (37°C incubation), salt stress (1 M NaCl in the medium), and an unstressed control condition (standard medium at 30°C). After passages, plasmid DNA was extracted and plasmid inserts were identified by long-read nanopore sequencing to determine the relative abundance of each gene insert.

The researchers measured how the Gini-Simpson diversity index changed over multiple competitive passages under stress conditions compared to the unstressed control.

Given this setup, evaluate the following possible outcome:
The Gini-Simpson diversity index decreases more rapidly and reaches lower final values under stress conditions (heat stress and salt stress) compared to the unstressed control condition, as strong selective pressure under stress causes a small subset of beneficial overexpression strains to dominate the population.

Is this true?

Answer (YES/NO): YES